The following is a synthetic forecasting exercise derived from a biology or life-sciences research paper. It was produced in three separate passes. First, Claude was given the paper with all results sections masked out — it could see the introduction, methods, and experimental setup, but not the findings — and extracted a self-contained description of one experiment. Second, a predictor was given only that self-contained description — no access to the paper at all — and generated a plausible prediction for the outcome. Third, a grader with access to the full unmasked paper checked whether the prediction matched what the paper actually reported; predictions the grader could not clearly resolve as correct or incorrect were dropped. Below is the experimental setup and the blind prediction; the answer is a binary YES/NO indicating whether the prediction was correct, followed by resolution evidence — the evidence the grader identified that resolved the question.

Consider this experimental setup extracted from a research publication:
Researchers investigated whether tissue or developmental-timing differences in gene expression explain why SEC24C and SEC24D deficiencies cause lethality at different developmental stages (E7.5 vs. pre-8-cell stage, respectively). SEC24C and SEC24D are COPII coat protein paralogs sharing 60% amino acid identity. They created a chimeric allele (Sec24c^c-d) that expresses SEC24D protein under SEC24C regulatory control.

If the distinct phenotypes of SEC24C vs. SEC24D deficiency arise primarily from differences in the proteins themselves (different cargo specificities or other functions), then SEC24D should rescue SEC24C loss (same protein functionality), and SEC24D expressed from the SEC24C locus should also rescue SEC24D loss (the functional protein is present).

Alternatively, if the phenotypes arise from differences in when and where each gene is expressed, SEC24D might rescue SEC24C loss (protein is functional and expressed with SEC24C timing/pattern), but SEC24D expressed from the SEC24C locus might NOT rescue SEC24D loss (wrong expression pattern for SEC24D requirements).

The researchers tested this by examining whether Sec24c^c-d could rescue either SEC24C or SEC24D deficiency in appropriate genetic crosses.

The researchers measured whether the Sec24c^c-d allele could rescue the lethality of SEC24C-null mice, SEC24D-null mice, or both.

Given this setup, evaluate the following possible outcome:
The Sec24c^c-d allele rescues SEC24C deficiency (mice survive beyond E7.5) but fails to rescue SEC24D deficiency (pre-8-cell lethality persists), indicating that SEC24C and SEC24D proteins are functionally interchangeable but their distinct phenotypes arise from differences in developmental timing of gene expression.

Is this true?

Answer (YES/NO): YES